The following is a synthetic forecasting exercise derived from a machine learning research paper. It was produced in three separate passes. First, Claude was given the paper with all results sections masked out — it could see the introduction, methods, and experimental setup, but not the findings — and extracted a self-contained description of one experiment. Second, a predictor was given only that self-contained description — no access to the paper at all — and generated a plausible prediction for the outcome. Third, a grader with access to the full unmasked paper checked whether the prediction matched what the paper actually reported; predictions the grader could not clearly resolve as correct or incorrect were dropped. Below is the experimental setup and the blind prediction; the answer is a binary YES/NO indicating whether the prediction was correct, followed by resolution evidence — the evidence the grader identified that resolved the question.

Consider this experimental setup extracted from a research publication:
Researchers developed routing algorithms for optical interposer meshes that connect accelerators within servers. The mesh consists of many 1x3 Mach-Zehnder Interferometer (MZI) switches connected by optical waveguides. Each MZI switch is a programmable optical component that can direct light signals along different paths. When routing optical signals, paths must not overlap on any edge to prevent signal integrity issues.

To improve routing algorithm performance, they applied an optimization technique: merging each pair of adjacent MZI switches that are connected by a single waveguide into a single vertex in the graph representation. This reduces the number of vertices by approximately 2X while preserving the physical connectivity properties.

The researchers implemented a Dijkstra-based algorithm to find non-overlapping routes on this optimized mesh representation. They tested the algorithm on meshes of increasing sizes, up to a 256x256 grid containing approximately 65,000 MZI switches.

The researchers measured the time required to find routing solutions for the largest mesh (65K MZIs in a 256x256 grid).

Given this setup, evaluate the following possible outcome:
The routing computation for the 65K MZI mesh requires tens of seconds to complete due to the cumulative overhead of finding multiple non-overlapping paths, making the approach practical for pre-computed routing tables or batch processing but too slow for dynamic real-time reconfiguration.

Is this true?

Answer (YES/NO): NO